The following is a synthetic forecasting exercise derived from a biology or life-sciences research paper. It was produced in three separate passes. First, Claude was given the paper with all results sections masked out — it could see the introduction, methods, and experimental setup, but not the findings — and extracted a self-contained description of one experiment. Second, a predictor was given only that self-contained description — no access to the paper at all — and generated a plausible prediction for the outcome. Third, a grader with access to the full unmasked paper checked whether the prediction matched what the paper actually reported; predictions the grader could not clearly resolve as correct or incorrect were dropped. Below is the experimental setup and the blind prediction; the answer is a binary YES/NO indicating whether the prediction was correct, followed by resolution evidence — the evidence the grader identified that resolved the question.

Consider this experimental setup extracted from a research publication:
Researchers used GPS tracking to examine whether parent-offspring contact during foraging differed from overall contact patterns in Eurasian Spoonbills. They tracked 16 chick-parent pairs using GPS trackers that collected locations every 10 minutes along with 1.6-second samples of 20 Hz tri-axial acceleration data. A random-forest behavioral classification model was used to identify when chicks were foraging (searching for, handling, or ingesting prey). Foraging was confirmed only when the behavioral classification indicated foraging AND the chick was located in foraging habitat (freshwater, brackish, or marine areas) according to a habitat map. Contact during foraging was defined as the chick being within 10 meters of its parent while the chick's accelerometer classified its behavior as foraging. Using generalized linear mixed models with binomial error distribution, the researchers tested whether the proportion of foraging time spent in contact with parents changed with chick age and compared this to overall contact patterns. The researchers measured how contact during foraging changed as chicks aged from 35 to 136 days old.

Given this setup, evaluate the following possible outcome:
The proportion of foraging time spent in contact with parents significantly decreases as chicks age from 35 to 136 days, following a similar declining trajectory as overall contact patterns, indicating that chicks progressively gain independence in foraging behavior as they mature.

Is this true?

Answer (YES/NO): NO